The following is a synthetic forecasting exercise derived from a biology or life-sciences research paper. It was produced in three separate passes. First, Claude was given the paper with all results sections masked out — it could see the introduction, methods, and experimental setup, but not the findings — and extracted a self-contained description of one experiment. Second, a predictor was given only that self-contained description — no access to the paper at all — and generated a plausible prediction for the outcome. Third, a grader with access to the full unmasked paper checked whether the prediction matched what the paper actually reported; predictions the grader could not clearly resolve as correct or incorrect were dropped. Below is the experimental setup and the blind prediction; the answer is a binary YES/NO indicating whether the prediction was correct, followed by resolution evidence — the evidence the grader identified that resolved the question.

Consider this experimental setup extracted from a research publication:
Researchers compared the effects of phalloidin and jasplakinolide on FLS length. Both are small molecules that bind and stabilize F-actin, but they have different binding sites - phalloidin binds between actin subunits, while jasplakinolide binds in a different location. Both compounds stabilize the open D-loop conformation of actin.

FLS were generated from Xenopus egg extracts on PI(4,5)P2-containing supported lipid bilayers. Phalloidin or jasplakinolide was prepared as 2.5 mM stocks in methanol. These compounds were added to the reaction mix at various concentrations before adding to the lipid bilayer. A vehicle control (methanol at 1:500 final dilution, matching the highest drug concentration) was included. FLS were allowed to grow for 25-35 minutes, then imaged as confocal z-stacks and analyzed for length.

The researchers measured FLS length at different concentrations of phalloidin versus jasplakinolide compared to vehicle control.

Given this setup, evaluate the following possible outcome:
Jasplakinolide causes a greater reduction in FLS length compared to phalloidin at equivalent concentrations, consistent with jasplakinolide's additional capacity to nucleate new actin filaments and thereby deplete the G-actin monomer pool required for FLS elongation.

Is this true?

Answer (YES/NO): NO